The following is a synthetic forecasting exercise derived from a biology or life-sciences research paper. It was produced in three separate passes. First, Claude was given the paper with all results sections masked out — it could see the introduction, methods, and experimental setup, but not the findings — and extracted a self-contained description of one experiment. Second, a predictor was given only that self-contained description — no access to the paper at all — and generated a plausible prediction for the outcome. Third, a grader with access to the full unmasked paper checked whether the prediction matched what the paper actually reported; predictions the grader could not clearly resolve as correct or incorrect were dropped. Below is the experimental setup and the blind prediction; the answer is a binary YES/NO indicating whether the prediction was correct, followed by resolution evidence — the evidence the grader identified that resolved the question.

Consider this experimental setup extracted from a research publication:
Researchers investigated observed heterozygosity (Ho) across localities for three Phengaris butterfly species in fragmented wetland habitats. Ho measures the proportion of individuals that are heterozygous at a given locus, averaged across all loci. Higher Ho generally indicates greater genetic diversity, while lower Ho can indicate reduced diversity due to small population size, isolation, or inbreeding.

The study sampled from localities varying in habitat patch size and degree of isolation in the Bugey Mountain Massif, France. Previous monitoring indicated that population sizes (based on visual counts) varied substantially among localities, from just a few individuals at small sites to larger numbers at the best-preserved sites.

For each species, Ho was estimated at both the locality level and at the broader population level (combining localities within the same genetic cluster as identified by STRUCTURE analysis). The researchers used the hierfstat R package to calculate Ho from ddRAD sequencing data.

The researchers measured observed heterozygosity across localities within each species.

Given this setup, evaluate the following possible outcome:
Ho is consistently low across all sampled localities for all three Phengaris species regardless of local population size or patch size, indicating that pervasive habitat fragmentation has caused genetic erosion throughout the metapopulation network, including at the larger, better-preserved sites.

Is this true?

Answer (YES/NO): NO